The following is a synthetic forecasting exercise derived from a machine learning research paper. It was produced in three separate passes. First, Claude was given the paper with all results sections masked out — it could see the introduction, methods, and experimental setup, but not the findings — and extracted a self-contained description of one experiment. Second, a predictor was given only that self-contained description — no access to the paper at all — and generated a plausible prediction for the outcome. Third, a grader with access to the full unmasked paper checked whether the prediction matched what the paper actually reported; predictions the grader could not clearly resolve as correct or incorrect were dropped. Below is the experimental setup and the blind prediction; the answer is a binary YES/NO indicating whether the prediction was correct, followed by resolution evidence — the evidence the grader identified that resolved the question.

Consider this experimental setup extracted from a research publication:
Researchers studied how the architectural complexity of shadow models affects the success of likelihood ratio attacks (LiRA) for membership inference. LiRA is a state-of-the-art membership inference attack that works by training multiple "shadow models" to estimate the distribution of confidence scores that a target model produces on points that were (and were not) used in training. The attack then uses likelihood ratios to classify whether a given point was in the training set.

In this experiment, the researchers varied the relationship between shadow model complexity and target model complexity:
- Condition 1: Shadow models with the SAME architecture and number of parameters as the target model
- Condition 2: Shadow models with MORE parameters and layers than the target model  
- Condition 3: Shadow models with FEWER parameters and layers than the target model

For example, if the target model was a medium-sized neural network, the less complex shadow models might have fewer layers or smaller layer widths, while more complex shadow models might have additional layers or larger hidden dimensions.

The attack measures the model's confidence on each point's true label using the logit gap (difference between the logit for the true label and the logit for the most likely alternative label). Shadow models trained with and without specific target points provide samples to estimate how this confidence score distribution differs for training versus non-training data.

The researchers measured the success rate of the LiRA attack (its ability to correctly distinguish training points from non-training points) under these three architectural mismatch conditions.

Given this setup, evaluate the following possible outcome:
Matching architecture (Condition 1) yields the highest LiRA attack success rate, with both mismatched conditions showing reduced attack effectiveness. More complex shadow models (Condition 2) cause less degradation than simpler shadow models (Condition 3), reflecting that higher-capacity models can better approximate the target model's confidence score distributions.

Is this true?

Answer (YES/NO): NO